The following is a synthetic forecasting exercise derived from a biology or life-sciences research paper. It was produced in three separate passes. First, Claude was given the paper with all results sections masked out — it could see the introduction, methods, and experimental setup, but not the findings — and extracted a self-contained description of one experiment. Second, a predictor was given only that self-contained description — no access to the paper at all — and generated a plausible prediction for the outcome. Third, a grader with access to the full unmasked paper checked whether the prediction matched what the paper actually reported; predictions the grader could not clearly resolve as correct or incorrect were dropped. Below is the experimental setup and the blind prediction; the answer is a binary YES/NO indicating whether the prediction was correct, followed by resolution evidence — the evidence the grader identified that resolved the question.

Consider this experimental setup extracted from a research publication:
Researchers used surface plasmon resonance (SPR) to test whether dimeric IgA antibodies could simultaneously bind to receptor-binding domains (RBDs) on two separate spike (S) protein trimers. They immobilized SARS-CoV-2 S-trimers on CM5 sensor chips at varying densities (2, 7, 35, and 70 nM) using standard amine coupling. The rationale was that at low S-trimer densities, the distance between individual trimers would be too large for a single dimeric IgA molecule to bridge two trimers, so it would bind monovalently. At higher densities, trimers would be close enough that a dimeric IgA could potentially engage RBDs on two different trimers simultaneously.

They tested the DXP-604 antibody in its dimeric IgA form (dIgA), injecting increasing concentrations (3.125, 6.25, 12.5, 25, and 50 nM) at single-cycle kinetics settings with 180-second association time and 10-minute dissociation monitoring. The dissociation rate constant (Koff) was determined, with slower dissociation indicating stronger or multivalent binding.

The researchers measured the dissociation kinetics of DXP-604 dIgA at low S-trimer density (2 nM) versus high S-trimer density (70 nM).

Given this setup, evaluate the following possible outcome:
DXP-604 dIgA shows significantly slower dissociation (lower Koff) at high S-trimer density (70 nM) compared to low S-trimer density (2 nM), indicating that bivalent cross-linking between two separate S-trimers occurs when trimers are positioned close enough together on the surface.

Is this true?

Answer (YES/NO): YES